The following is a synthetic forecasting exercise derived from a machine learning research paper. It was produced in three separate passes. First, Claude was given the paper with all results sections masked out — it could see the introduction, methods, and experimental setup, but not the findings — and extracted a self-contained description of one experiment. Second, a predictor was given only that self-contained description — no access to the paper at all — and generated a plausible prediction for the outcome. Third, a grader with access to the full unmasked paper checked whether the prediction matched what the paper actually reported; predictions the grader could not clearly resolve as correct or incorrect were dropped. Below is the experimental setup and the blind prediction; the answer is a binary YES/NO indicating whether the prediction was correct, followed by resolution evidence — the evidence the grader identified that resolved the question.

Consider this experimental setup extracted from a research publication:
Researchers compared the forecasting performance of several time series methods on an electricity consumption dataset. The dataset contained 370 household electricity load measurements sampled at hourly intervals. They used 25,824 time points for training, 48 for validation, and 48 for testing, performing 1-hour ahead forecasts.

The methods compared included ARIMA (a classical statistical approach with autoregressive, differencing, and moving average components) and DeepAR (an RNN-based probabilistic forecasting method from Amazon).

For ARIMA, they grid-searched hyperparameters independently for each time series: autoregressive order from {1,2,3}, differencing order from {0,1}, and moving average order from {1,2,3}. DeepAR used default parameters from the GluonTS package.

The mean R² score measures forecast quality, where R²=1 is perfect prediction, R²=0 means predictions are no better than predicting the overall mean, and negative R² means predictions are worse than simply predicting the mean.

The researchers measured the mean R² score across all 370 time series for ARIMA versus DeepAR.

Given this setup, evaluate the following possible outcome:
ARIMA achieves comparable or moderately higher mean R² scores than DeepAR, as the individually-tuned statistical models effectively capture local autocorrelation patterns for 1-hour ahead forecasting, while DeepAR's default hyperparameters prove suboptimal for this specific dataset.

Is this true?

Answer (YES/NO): NO